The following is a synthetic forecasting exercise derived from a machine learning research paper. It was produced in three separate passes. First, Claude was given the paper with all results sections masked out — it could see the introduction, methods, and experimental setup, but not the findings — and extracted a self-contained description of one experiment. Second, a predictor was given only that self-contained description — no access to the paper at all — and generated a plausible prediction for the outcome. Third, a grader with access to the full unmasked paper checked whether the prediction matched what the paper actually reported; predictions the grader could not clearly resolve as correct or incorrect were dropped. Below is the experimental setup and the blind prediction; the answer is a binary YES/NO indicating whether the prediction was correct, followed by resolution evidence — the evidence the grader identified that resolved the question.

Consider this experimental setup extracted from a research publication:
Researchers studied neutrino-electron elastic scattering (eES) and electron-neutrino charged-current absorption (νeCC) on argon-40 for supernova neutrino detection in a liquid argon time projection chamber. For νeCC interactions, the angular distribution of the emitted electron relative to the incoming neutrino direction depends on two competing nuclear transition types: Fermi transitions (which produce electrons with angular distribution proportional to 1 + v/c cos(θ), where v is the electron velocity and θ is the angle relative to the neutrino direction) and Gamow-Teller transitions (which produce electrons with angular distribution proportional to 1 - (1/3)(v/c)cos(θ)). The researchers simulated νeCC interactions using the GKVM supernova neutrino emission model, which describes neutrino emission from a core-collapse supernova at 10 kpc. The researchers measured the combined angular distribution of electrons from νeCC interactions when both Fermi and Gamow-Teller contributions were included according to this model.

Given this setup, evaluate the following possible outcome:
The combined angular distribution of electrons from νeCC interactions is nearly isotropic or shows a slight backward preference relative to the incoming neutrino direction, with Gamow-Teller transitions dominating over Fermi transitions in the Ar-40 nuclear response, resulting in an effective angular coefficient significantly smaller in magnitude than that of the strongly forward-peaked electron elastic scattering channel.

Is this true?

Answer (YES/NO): NO